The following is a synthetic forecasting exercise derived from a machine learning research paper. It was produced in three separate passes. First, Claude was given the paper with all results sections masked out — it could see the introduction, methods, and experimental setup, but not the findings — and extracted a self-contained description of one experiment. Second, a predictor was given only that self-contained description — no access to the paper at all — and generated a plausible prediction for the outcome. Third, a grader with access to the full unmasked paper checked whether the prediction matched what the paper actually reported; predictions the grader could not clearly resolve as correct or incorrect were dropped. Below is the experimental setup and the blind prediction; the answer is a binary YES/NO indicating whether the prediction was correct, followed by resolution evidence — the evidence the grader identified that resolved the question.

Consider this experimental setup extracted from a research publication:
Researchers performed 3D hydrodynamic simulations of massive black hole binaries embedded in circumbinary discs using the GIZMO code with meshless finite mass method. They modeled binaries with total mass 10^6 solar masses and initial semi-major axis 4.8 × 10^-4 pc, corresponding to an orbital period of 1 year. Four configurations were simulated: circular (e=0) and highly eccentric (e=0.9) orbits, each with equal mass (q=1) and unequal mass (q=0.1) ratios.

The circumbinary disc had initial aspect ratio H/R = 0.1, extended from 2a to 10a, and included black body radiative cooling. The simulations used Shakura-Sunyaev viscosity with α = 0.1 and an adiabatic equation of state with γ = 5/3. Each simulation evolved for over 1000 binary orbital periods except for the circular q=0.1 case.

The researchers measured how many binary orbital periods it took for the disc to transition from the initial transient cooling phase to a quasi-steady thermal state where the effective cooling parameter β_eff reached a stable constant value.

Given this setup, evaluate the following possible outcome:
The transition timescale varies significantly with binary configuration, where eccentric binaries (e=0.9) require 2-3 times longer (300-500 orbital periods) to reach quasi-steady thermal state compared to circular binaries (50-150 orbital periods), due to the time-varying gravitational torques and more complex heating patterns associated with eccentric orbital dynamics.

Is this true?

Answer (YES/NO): NO